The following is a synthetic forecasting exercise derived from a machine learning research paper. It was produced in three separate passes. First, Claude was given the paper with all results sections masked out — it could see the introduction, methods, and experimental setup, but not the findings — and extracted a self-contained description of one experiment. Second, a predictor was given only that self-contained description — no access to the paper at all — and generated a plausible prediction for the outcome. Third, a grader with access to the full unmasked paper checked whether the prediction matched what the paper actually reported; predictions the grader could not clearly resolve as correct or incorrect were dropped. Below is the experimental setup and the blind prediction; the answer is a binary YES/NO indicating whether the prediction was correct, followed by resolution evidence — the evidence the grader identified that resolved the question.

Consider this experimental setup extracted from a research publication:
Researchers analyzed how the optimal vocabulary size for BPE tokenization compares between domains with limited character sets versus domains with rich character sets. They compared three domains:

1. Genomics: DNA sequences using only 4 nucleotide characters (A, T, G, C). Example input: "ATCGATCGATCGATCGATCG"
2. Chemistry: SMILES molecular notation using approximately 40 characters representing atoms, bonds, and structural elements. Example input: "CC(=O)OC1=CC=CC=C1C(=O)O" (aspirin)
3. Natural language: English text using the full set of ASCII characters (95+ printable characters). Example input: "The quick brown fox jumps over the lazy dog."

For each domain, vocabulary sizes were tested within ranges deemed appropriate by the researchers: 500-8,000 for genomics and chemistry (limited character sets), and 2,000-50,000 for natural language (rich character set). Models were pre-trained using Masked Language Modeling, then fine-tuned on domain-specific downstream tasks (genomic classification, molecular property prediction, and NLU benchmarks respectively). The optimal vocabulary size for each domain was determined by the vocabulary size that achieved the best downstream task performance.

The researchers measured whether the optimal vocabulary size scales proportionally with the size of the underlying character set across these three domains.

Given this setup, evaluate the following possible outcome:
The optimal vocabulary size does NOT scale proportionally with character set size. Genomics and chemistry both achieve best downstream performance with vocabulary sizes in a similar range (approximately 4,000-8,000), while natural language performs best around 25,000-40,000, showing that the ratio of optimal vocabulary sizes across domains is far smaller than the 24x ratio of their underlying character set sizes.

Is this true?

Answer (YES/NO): NO